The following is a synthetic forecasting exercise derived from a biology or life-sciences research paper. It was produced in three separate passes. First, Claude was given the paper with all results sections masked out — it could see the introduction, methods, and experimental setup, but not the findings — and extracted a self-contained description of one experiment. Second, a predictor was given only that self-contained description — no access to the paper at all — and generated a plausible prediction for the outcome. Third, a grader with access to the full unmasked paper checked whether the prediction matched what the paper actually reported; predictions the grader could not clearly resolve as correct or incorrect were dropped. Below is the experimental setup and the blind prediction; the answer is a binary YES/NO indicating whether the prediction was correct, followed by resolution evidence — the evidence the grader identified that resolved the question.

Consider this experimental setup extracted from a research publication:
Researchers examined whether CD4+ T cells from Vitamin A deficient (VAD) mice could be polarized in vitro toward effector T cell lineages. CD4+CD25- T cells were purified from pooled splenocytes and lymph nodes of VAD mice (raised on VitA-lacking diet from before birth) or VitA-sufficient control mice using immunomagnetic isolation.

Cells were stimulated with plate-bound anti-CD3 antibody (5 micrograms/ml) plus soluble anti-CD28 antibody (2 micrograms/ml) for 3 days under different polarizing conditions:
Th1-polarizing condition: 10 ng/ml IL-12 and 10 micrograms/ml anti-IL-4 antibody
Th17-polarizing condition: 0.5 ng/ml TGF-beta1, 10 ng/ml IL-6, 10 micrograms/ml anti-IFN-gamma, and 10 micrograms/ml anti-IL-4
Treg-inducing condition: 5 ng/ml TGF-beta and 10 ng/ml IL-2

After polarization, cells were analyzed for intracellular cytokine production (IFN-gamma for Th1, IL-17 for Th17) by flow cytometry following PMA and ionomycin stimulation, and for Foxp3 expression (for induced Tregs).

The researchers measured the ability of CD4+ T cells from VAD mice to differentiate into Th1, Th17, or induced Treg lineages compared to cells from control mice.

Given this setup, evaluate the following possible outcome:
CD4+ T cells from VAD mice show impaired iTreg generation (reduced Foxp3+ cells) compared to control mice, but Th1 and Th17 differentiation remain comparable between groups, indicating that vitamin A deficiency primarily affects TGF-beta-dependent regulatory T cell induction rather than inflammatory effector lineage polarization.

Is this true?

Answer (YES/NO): NO